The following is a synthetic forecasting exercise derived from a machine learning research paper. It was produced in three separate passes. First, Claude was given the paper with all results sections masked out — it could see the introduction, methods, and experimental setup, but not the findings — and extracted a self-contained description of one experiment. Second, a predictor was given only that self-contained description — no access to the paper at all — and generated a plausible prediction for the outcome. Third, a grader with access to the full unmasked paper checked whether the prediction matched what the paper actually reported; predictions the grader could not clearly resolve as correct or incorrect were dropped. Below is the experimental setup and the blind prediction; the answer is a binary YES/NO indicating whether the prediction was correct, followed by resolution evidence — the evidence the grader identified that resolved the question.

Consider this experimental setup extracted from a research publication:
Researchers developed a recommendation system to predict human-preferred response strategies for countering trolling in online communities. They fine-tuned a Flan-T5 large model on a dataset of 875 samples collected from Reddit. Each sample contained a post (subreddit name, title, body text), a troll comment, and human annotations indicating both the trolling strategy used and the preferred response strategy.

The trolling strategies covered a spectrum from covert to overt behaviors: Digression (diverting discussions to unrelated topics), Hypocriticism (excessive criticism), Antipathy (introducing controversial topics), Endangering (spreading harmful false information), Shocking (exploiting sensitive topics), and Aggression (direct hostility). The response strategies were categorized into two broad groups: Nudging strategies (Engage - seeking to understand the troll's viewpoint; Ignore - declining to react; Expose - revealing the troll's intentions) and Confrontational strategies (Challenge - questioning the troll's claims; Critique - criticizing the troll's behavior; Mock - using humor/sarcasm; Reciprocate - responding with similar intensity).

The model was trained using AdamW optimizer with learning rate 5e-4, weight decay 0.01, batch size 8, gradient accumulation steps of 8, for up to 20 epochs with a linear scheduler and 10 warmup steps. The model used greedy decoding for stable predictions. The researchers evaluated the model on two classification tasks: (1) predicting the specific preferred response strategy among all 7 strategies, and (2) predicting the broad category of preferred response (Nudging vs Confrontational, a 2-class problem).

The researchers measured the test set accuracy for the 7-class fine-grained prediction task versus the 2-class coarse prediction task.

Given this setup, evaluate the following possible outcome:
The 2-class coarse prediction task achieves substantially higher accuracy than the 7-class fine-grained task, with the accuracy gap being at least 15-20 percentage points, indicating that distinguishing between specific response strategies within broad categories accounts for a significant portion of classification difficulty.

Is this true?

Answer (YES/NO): YES